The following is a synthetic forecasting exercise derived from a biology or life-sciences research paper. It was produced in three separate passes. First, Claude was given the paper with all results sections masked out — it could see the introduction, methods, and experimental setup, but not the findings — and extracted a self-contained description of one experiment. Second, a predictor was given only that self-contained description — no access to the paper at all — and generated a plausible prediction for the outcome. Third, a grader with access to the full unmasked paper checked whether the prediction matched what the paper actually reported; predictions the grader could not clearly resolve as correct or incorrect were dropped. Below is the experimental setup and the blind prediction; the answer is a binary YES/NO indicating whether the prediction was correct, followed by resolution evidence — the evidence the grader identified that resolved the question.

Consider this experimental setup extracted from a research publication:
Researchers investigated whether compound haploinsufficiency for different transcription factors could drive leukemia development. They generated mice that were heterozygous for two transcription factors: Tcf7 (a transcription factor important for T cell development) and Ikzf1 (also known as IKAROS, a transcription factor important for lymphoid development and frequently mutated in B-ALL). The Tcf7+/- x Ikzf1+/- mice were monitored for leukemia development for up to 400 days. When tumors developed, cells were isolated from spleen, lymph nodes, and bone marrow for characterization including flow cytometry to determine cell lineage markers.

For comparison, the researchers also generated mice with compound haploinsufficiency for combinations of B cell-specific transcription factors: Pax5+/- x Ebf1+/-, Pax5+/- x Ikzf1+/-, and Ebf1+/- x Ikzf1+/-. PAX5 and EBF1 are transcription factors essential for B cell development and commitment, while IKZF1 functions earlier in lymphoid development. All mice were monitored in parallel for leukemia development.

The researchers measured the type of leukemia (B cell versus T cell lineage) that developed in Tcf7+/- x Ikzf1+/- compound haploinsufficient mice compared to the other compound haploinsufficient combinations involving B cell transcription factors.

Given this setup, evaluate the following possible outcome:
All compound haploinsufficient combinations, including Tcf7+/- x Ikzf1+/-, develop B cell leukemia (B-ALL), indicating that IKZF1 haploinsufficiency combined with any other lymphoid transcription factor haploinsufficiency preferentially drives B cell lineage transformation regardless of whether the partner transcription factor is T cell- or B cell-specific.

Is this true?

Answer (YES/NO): NO